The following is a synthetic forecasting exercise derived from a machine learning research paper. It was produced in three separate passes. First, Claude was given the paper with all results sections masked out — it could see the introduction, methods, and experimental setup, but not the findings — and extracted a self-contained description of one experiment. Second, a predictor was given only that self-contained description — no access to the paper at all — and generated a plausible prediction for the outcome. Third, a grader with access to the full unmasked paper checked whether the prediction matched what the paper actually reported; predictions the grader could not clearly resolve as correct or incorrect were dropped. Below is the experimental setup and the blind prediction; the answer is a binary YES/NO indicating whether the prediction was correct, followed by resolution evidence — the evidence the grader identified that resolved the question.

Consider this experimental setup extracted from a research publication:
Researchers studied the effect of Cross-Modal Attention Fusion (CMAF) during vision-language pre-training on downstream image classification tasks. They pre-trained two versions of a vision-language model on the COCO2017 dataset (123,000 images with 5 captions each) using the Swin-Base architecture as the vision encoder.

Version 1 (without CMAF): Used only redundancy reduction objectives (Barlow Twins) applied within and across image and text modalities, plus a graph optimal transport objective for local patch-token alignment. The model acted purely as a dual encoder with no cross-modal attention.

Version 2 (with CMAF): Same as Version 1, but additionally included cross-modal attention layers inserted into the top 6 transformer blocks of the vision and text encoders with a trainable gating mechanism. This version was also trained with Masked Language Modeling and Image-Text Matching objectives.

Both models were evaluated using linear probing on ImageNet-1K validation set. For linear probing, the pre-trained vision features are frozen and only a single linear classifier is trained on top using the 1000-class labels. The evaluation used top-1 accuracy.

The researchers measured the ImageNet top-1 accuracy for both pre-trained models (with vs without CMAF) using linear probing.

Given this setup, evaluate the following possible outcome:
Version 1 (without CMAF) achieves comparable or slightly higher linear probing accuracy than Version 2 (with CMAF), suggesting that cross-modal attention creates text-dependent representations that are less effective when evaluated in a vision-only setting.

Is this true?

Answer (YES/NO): YES